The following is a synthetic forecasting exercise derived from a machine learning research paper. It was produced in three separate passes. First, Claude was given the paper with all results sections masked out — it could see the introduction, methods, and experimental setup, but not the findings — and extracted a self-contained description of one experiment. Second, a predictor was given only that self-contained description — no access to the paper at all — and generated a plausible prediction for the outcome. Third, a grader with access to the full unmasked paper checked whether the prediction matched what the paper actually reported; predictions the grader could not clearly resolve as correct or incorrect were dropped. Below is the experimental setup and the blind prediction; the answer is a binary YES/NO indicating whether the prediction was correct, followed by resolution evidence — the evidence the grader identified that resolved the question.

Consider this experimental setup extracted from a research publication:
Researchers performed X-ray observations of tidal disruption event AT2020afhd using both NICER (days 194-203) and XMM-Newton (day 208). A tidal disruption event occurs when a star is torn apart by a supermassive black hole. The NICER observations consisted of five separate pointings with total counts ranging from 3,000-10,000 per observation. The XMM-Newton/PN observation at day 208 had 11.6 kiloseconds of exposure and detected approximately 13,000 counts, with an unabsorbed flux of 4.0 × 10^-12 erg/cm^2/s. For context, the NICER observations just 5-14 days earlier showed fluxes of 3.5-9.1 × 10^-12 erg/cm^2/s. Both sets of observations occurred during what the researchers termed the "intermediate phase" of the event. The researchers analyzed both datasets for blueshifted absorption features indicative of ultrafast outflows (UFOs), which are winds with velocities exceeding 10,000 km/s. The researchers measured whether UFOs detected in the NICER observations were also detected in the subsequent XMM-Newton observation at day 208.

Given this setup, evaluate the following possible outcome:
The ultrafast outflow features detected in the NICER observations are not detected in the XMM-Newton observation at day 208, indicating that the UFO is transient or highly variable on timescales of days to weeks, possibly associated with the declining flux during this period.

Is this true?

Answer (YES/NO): YES